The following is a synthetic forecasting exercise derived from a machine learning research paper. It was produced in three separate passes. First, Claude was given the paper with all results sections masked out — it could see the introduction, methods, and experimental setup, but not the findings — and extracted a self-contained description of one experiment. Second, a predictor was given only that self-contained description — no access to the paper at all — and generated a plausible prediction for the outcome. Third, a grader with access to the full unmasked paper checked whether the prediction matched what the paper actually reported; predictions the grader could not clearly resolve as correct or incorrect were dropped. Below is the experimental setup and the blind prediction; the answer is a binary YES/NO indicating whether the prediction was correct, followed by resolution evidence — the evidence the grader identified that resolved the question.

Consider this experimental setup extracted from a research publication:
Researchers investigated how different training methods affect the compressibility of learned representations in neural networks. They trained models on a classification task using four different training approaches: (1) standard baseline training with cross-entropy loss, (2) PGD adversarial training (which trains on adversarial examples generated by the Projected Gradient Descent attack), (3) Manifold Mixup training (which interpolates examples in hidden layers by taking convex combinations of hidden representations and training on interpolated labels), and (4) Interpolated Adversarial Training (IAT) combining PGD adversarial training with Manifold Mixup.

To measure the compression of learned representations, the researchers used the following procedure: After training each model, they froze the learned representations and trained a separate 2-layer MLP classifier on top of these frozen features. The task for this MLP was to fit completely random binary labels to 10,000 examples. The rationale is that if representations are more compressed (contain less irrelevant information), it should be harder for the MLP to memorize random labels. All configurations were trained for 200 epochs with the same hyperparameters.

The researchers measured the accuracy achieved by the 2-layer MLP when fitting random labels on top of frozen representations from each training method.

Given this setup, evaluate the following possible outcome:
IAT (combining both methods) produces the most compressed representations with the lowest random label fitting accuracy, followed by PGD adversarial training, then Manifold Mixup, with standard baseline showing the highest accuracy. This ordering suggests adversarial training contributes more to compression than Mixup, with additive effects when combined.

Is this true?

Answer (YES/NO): NO